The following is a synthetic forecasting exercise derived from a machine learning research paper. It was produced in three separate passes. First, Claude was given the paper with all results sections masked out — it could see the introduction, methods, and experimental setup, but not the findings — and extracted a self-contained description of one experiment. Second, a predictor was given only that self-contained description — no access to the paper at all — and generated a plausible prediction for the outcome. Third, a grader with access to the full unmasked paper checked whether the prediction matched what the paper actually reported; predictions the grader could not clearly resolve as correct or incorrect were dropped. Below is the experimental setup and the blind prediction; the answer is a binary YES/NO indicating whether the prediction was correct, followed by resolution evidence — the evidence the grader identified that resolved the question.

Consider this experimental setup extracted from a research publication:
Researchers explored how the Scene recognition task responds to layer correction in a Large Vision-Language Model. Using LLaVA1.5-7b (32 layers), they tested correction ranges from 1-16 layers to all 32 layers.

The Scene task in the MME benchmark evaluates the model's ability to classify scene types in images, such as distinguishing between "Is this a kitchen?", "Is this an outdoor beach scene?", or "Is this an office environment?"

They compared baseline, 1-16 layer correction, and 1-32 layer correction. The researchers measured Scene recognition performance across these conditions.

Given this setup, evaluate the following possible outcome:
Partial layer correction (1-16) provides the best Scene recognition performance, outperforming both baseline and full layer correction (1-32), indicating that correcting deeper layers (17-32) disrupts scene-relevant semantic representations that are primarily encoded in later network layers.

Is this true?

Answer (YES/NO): YES